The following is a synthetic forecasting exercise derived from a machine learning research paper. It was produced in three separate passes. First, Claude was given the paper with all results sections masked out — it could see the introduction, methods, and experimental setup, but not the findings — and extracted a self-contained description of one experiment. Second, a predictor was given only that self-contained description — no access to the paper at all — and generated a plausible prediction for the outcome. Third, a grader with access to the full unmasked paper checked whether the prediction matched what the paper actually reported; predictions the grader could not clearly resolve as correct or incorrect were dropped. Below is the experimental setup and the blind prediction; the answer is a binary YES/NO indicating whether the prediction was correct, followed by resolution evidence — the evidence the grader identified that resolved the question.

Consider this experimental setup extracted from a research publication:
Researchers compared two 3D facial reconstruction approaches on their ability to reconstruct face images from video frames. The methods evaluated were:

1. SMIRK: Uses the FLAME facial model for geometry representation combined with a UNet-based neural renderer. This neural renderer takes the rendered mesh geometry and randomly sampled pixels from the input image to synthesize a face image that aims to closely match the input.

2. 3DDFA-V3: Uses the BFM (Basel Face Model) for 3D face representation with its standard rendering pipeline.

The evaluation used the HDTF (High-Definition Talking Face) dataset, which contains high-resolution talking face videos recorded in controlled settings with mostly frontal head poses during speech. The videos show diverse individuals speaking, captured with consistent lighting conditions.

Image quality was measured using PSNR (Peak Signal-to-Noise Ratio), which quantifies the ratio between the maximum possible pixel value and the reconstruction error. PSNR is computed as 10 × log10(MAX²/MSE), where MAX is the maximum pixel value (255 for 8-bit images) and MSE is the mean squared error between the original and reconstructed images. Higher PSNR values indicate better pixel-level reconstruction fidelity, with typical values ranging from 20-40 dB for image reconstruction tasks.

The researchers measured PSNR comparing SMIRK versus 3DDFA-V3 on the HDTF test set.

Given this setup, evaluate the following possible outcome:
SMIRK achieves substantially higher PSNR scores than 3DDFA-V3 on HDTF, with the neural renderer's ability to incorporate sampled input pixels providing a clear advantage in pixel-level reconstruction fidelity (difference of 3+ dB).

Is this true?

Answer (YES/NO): YES